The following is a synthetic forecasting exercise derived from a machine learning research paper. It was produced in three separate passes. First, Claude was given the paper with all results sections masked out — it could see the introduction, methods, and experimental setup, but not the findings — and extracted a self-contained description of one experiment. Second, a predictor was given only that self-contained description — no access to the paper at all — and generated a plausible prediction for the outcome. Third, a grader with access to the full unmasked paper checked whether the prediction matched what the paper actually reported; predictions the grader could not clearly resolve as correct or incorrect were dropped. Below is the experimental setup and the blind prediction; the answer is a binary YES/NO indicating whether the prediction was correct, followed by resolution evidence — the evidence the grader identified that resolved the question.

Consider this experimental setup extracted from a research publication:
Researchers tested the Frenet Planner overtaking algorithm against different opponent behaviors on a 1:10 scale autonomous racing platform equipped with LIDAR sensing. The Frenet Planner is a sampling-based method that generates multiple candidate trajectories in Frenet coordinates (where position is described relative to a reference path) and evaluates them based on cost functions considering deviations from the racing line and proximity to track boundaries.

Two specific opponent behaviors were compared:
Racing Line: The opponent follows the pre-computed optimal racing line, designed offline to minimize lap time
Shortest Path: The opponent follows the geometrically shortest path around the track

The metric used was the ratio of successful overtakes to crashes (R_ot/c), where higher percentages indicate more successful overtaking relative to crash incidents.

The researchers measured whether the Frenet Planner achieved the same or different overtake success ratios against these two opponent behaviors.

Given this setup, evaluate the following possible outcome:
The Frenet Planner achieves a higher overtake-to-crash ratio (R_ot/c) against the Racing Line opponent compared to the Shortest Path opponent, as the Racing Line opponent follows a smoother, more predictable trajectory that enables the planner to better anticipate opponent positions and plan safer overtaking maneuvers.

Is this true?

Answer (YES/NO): NO